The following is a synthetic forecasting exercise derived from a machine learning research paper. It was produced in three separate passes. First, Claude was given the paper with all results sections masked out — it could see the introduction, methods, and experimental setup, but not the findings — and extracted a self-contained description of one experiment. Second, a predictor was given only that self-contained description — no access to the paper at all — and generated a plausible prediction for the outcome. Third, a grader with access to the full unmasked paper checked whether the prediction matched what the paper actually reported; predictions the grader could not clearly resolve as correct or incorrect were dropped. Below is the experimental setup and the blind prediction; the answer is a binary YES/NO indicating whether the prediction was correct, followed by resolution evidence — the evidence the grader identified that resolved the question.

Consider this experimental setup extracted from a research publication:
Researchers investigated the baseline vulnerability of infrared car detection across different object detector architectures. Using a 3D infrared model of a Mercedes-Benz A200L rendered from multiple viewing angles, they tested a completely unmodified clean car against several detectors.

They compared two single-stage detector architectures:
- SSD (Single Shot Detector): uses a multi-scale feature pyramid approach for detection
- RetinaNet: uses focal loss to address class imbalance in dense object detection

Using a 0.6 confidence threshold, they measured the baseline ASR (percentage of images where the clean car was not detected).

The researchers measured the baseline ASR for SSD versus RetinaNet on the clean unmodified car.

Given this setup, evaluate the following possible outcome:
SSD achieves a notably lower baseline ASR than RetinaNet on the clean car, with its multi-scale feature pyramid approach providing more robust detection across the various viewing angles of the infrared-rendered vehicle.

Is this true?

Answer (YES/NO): NO